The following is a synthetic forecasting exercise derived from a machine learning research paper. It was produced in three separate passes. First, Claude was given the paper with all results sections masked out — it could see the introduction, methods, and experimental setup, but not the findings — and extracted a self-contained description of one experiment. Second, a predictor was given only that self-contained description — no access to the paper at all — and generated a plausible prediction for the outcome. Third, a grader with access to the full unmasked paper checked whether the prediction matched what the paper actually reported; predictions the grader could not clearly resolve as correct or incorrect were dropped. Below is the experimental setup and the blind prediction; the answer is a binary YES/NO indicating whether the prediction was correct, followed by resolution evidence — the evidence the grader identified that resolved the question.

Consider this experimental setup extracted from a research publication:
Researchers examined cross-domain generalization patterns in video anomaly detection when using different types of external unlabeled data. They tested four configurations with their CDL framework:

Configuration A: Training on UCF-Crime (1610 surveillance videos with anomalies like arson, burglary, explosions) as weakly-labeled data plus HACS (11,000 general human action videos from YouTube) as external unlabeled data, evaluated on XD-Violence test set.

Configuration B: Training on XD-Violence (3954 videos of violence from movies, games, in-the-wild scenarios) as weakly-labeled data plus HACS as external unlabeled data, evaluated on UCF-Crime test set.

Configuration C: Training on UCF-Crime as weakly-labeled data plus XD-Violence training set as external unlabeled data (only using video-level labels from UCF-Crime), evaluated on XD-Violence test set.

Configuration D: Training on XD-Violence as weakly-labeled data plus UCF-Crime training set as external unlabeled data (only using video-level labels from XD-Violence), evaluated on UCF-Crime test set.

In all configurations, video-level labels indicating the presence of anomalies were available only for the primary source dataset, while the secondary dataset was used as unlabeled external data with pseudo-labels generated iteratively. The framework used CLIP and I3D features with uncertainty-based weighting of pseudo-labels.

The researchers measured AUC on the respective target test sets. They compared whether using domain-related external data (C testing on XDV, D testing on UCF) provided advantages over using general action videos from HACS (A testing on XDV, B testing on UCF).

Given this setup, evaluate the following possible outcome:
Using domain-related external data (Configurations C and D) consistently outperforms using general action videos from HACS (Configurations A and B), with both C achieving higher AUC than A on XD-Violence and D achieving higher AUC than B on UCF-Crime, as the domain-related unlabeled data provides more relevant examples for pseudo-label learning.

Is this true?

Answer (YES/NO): NO